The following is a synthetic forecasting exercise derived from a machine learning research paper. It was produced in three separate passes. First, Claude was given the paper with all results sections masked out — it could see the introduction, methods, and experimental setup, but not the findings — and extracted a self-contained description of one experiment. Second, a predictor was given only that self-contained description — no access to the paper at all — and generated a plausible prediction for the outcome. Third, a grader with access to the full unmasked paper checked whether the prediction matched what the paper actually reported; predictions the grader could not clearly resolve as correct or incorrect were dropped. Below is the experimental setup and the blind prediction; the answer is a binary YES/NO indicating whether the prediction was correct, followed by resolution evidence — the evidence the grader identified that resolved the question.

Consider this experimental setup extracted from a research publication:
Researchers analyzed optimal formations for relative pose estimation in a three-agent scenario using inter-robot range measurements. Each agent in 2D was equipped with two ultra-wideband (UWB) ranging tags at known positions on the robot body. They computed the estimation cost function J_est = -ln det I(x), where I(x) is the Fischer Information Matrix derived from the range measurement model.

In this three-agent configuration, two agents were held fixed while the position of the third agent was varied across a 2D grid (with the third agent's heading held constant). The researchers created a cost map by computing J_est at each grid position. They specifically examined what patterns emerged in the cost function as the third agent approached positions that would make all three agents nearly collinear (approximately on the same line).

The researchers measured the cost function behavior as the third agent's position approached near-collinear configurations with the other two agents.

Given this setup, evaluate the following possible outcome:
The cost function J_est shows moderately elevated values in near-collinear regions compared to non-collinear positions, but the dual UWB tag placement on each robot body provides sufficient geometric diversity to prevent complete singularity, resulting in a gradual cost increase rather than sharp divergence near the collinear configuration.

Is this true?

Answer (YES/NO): NO